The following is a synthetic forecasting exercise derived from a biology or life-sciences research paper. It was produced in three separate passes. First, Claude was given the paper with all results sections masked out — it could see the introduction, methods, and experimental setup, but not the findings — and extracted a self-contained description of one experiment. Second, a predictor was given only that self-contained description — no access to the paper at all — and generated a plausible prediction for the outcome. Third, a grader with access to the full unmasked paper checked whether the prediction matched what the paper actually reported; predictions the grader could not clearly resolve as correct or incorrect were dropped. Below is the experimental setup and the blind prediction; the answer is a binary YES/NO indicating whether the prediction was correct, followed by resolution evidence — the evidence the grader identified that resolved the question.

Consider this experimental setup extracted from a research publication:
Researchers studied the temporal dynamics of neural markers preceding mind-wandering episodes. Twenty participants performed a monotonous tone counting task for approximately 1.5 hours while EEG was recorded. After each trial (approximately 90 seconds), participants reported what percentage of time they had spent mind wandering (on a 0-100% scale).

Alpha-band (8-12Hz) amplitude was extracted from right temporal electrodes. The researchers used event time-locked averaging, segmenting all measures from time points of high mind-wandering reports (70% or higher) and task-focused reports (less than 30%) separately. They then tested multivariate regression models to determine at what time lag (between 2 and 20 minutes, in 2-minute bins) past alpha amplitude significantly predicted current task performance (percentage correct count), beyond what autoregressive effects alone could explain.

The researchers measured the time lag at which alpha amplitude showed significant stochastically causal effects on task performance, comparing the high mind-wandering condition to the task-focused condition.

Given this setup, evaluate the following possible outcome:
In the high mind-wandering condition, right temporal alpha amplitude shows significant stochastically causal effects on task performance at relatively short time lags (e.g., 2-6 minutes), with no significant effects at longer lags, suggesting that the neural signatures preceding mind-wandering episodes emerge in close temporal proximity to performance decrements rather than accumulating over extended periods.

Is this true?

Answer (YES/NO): NO